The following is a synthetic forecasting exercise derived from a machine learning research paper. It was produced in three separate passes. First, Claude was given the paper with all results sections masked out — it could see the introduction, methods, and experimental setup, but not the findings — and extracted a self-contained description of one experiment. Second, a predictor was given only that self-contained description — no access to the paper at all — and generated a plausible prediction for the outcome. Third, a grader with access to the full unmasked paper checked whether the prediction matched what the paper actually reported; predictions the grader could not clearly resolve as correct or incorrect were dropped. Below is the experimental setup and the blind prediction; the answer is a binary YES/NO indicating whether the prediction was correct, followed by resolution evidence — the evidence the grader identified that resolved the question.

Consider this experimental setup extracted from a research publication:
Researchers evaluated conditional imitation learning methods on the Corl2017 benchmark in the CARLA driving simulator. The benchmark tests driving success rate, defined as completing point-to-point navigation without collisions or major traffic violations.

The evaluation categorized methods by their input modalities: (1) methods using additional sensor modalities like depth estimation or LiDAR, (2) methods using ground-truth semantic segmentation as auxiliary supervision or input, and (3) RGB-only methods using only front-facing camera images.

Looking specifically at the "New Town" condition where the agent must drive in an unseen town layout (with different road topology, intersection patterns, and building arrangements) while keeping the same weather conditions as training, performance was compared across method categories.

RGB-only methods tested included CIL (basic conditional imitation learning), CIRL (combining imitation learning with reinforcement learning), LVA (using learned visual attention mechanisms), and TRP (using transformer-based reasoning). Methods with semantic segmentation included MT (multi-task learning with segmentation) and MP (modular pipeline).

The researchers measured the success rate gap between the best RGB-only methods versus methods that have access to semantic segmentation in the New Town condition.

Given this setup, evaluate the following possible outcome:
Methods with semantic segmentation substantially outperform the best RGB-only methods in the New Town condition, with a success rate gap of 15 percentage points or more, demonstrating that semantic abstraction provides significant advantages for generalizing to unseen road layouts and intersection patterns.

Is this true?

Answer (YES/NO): NO